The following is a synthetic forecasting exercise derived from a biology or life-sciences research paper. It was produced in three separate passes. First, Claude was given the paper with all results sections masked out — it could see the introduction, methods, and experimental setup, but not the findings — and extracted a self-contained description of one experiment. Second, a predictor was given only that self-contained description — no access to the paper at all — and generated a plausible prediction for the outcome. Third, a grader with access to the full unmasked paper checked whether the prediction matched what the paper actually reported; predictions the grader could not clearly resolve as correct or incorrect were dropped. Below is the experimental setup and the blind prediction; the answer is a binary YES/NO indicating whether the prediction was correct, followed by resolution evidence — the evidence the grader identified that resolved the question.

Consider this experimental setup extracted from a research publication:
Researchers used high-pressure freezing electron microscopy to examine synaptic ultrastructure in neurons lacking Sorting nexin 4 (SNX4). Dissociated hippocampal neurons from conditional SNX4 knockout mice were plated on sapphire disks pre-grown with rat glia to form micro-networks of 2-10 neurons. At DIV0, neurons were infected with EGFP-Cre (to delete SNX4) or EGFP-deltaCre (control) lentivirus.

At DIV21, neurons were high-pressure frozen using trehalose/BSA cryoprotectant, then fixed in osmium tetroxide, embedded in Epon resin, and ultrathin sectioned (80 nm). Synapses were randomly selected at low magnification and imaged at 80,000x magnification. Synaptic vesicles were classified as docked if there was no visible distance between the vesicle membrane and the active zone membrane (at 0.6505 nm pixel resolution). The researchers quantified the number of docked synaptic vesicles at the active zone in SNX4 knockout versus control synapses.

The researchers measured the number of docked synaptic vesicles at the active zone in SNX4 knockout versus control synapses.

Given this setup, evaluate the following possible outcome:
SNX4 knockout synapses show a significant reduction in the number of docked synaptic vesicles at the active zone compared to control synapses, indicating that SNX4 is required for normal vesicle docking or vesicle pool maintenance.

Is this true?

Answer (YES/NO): NO